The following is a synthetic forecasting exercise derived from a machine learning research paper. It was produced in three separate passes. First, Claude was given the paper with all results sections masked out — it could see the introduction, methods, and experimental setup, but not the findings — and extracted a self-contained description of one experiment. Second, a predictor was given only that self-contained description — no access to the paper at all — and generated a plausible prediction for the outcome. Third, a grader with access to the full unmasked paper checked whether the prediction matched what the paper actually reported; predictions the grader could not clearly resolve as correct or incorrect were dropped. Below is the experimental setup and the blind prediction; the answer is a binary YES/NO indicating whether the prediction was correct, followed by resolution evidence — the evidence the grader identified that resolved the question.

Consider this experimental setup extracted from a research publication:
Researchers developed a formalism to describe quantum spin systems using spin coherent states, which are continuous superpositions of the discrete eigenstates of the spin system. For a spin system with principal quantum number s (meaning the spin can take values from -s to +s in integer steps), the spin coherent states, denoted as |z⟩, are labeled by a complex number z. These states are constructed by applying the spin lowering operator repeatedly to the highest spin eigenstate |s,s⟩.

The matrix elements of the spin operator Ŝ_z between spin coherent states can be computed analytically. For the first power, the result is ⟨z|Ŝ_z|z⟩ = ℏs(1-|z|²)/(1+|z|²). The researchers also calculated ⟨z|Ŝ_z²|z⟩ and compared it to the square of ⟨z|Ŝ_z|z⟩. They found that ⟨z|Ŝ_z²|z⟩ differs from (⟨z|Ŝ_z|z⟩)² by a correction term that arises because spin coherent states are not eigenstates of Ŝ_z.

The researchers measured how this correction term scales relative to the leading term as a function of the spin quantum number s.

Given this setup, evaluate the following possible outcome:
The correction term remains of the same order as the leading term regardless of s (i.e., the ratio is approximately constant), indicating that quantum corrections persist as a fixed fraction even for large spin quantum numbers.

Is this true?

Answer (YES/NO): NO